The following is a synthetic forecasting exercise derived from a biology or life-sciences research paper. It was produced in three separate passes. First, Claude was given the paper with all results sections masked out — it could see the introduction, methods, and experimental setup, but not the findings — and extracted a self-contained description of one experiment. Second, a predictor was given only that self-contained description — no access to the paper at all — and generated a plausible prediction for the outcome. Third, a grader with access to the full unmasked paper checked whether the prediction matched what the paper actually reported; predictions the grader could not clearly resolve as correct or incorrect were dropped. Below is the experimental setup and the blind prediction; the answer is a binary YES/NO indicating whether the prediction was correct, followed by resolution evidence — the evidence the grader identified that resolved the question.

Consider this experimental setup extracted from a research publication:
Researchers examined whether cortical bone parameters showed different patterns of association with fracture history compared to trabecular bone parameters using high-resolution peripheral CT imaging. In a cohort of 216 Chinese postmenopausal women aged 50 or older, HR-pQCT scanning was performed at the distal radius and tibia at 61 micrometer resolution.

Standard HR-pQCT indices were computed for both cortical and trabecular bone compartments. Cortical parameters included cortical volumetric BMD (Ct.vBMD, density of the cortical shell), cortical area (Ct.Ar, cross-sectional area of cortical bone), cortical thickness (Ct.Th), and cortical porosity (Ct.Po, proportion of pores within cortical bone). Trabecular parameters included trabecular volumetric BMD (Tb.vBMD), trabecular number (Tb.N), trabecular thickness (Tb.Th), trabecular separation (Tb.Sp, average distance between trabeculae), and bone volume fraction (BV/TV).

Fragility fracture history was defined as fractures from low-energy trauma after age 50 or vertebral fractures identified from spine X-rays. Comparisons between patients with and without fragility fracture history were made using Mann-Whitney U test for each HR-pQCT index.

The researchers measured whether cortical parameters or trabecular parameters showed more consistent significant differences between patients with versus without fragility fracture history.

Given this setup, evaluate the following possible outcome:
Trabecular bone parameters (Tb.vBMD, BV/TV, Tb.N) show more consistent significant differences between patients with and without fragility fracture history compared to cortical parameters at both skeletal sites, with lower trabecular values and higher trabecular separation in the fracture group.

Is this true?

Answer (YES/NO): NO